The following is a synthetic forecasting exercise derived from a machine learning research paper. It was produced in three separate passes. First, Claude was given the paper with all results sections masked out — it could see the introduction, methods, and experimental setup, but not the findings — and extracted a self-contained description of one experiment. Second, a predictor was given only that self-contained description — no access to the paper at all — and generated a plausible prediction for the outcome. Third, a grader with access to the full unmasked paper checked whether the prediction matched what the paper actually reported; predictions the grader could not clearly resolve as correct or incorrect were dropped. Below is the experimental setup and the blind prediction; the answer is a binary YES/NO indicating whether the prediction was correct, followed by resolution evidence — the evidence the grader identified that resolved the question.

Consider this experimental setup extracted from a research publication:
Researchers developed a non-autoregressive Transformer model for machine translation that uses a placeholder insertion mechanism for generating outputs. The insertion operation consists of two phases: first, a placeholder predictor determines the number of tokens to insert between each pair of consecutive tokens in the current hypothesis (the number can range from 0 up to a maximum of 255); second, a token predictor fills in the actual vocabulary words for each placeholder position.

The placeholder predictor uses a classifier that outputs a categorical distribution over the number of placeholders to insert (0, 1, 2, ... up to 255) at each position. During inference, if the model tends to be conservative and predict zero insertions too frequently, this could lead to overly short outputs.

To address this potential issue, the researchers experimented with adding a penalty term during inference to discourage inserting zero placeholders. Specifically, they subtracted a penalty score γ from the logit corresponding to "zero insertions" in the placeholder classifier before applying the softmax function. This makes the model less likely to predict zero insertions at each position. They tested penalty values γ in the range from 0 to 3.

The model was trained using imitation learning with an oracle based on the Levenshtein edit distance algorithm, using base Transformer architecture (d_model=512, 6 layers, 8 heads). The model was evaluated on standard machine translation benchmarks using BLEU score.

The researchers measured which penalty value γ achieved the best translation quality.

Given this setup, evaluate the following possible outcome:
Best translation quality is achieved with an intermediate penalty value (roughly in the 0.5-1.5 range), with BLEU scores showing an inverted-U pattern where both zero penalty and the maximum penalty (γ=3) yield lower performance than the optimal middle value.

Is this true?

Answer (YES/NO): NO